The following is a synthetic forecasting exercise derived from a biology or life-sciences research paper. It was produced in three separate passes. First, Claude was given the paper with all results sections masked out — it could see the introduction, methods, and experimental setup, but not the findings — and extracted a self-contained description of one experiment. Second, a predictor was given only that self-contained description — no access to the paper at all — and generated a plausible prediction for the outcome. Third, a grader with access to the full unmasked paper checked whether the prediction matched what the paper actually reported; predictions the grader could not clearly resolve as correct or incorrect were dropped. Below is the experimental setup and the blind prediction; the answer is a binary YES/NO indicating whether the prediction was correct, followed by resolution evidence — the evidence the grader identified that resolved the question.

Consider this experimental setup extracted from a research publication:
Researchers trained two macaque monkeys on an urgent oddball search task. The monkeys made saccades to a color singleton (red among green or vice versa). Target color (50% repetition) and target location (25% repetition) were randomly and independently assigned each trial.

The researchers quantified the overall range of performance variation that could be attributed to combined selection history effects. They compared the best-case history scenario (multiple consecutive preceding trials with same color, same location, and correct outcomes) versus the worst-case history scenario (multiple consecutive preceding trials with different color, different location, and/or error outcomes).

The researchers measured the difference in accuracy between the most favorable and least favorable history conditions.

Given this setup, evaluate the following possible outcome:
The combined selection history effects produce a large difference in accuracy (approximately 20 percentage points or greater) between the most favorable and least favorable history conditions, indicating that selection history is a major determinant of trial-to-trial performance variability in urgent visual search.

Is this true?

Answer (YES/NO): YES